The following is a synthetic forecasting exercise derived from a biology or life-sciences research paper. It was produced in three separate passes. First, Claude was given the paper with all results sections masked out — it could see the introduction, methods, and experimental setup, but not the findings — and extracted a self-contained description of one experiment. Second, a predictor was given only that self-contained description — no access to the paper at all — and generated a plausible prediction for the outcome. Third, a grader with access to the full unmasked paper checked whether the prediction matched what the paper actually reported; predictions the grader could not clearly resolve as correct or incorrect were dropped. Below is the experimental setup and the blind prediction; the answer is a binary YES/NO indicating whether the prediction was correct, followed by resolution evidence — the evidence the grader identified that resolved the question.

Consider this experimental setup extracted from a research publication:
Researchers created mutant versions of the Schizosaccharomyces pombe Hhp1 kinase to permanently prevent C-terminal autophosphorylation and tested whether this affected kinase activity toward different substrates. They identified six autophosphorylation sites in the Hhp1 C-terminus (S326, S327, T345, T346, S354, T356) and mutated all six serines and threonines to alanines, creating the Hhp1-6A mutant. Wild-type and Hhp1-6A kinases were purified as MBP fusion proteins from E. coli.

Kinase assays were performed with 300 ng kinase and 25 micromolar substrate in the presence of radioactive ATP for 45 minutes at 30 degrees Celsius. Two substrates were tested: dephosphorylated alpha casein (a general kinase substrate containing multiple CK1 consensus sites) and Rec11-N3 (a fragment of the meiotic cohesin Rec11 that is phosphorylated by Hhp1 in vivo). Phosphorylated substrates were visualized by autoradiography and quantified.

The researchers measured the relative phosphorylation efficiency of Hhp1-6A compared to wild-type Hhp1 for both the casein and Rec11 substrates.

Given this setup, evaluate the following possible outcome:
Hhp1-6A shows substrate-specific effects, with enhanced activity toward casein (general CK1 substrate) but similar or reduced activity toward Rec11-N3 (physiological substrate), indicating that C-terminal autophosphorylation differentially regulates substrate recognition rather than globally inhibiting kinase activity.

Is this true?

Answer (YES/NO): NO